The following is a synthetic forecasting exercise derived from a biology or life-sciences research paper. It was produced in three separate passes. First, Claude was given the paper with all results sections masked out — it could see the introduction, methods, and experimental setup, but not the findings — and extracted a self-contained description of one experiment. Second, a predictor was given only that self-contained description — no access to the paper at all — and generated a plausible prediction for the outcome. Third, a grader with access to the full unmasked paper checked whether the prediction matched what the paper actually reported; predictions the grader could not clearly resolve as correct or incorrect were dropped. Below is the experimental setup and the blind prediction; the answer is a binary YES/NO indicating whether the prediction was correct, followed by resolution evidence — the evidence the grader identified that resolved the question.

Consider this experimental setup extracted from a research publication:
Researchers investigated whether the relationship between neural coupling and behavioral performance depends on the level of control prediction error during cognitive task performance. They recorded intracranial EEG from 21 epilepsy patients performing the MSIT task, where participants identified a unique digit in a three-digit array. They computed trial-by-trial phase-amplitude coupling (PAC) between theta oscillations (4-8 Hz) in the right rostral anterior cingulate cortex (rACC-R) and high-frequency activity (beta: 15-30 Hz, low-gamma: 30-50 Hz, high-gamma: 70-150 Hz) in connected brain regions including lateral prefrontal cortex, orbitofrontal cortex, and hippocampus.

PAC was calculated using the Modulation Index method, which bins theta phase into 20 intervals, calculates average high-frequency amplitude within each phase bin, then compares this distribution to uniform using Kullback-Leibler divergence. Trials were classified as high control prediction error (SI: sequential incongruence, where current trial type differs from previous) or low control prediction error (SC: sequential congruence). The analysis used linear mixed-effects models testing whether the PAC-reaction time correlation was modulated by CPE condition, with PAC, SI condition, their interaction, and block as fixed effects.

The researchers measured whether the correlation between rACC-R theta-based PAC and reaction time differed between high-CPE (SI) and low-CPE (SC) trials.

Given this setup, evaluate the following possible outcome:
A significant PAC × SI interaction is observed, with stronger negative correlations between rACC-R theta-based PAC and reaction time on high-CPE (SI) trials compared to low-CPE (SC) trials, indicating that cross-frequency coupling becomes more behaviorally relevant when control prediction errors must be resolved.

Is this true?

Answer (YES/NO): YES